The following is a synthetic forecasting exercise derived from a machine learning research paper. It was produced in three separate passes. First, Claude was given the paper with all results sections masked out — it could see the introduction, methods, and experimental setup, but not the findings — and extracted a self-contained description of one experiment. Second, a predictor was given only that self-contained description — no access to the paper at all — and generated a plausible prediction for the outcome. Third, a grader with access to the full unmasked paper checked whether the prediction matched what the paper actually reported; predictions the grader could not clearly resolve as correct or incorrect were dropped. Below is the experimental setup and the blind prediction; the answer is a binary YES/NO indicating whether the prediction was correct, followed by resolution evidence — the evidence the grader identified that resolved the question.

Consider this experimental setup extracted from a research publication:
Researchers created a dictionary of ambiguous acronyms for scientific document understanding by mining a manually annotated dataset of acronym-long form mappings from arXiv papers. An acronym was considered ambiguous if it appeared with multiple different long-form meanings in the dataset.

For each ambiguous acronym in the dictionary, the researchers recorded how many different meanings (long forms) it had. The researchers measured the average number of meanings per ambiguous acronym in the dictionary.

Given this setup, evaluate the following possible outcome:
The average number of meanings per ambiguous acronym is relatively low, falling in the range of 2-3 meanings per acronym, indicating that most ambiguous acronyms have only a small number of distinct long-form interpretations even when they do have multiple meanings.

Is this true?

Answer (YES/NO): NO